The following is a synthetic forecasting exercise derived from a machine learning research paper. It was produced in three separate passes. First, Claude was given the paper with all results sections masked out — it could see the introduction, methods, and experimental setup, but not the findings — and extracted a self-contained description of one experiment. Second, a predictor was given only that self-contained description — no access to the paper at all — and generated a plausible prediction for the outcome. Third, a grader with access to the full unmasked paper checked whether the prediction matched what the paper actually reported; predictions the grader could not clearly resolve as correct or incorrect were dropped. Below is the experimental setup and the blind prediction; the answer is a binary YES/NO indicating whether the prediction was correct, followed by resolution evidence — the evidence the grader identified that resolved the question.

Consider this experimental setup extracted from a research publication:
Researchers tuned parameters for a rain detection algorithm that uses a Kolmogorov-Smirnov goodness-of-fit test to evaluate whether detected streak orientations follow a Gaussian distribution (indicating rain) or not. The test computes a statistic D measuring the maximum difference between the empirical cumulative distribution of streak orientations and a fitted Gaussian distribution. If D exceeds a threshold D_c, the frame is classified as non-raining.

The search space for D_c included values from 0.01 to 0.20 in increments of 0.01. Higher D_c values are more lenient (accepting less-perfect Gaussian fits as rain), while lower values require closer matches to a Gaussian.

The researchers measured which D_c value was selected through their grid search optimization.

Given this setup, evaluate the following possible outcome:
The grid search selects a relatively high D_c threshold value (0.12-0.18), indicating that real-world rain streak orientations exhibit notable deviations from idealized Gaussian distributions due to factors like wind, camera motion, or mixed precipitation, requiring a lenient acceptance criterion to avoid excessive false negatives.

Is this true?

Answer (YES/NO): NO